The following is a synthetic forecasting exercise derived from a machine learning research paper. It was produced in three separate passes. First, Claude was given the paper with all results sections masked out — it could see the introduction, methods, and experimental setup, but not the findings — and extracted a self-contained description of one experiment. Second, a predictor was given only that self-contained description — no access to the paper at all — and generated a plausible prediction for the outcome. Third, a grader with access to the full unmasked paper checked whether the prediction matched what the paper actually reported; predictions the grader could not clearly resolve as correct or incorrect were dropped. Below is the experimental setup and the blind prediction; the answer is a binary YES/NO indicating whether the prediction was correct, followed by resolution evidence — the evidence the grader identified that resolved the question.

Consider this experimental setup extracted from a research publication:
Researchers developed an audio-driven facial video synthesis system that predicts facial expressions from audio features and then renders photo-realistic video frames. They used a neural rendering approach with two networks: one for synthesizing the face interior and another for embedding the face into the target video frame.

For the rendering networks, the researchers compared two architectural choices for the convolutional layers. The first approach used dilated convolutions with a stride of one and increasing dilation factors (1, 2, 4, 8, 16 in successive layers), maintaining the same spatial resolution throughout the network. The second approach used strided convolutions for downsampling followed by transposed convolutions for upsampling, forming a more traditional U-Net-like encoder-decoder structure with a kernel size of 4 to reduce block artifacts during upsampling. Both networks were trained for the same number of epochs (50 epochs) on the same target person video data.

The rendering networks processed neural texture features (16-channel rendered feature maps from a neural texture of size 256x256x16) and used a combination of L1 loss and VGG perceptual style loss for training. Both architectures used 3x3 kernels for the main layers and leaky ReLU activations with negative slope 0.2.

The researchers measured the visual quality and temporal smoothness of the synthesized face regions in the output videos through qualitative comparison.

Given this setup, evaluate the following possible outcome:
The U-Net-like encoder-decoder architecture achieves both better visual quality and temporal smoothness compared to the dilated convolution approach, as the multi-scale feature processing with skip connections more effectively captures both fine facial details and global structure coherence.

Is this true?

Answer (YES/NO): NO